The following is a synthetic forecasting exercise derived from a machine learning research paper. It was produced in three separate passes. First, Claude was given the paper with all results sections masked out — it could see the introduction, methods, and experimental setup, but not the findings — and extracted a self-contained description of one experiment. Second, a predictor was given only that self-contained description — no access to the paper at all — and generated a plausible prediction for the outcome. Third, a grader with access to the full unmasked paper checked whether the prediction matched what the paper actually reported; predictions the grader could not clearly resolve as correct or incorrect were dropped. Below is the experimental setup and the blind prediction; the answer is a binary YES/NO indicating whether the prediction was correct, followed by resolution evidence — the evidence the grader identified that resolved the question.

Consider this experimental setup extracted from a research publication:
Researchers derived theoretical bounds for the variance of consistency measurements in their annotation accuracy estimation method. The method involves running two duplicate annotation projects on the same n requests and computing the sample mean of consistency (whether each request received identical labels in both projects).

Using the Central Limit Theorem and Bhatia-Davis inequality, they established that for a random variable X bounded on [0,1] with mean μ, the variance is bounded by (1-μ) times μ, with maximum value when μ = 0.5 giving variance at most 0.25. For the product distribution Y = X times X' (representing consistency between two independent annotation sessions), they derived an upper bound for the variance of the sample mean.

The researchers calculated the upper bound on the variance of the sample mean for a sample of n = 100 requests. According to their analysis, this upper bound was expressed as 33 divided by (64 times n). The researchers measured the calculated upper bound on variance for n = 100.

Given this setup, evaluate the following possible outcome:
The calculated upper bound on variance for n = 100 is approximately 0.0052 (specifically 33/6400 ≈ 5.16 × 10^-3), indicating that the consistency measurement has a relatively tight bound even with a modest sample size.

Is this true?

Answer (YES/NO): YES